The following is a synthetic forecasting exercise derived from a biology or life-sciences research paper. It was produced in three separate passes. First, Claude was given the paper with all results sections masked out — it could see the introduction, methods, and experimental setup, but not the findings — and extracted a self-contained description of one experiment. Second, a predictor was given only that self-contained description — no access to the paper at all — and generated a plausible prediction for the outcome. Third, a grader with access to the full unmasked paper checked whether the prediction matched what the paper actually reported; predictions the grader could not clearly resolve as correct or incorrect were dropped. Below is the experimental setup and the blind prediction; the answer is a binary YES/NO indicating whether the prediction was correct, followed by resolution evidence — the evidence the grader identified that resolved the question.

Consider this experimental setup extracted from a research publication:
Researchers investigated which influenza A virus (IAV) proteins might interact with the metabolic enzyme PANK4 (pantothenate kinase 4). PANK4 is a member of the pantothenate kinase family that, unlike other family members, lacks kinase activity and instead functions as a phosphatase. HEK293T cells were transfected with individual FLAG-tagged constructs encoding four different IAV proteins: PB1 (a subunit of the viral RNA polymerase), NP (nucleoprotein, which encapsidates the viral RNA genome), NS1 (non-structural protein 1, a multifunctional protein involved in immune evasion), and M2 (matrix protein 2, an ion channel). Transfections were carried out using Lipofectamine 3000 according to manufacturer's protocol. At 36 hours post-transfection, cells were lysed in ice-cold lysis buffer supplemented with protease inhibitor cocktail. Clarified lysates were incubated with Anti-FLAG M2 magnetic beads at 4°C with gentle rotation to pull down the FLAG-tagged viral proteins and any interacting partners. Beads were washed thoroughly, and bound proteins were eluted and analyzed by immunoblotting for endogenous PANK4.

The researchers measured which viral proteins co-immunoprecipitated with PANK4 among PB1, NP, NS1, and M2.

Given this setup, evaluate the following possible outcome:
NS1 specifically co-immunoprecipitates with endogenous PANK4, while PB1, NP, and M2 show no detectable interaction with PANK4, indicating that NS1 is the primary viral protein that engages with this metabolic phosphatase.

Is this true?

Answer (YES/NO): NO